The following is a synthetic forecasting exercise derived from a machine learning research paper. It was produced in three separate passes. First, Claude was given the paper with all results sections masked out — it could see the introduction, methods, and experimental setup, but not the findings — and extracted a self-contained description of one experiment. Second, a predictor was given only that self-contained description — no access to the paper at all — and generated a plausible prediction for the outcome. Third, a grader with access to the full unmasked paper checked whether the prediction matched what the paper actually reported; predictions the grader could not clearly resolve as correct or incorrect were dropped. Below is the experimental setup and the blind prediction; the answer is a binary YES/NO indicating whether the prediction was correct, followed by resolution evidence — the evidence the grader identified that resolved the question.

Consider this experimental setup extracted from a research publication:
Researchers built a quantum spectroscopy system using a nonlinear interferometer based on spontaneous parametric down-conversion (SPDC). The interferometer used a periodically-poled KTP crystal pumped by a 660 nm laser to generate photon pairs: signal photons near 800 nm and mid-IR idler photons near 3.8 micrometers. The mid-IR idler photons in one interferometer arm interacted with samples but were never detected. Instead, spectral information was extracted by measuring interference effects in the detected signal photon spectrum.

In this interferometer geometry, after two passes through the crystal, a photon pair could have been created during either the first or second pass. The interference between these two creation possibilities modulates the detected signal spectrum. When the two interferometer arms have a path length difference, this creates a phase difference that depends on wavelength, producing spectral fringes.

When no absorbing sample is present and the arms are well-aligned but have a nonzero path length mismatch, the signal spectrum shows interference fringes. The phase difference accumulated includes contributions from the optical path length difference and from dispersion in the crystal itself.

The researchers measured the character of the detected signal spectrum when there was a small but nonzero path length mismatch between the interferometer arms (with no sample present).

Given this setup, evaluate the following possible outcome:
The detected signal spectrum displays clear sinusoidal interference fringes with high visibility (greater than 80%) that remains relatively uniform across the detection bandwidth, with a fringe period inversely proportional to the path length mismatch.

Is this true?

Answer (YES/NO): NO